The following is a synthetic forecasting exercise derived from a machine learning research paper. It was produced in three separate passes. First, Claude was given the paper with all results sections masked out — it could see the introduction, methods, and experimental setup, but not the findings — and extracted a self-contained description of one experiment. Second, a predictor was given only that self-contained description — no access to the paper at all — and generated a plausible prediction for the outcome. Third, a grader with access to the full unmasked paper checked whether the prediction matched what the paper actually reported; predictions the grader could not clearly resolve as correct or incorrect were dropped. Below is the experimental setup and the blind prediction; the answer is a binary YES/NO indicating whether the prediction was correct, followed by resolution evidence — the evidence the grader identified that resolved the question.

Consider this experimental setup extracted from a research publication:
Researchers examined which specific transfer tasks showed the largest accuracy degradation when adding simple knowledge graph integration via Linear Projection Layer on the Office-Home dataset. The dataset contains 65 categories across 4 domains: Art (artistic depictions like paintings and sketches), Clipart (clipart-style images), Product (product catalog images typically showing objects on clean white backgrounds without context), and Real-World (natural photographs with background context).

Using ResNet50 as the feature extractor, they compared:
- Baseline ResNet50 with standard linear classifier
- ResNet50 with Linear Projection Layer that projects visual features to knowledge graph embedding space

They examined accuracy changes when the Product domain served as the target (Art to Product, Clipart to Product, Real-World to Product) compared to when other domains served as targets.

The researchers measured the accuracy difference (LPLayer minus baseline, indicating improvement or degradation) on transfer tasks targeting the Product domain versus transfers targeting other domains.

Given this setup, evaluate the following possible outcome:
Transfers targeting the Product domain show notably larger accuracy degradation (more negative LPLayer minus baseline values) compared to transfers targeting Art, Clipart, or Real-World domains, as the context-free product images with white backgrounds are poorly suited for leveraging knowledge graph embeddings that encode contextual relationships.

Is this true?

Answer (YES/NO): YES